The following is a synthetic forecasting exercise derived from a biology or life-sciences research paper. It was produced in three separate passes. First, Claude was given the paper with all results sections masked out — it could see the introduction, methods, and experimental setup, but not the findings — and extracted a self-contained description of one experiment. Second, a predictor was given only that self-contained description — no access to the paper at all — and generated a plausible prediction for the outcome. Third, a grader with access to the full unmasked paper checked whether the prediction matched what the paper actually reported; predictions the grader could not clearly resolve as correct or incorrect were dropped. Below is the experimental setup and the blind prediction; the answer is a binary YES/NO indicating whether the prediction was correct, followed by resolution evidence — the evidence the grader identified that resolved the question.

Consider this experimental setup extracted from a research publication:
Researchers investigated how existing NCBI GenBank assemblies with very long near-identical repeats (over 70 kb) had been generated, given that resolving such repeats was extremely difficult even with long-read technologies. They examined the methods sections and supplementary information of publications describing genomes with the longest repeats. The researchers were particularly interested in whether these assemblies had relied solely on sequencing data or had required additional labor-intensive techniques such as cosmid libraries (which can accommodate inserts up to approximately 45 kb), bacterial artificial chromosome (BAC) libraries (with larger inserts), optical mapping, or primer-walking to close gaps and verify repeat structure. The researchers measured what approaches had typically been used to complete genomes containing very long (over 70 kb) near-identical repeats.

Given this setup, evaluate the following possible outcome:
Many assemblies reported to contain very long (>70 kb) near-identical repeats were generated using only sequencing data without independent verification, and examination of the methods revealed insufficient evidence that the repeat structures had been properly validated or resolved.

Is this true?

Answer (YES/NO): NO